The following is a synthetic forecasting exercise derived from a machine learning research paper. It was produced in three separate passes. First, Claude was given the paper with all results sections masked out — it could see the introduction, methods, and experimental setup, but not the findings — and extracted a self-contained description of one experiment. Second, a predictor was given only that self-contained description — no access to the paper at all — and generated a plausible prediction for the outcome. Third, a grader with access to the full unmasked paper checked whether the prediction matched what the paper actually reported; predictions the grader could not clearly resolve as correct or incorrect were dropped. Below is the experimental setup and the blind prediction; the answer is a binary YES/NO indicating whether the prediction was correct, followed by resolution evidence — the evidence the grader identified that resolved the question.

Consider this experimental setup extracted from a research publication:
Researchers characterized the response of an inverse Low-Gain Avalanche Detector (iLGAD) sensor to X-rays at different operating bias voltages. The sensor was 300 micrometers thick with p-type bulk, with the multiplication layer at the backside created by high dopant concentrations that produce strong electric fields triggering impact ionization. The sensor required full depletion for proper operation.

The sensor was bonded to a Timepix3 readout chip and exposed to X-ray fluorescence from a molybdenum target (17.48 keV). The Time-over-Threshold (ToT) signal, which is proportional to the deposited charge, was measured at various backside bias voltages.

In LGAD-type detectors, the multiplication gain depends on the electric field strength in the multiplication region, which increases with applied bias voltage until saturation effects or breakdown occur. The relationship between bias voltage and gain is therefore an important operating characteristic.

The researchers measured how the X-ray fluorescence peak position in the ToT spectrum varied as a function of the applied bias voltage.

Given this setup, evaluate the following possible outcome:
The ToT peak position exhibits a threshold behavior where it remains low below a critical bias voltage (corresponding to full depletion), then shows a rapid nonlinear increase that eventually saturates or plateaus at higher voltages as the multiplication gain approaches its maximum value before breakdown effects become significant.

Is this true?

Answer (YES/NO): NO